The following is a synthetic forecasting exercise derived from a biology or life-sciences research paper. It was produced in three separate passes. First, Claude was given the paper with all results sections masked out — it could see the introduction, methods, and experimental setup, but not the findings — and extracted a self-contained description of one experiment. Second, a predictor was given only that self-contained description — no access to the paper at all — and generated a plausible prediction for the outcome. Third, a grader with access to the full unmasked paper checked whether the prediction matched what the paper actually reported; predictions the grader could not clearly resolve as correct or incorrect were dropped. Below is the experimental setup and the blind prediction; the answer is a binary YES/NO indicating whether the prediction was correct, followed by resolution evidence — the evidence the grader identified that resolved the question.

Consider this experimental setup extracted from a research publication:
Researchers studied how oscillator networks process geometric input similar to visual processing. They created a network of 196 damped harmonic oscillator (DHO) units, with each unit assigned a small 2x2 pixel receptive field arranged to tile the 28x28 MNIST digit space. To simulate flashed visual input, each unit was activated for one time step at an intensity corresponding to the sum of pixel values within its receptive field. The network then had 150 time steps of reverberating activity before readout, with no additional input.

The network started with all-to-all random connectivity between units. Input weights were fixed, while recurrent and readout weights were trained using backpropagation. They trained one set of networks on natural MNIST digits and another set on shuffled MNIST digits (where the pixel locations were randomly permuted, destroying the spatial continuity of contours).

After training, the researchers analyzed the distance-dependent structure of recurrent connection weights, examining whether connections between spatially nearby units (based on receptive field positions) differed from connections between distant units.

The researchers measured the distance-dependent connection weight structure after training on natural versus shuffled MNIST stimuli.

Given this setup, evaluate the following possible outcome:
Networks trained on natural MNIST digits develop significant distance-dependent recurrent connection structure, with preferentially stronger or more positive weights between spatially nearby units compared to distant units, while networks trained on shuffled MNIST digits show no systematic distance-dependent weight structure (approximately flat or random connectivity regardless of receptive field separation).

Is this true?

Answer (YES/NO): YES